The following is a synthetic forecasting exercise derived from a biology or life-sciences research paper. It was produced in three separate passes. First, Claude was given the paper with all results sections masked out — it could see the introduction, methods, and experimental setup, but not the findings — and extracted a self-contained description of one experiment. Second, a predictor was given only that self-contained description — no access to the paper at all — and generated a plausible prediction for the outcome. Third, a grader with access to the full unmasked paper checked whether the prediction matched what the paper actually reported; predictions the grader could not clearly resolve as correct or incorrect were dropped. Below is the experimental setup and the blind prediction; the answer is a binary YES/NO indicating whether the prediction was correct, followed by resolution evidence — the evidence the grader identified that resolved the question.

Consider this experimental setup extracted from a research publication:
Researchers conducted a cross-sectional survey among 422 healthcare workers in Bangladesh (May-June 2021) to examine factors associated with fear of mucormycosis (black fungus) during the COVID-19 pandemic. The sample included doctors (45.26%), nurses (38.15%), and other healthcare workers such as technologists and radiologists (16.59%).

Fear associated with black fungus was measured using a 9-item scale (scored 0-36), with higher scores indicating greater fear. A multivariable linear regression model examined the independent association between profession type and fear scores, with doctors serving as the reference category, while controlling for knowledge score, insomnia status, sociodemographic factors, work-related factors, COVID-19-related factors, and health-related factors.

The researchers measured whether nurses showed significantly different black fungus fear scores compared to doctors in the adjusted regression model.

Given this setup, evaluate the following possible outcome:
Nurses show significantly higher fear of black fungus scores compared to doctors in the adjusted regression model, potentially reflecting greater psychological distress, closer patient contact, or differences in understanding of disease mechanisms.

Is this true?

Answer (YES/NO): YES